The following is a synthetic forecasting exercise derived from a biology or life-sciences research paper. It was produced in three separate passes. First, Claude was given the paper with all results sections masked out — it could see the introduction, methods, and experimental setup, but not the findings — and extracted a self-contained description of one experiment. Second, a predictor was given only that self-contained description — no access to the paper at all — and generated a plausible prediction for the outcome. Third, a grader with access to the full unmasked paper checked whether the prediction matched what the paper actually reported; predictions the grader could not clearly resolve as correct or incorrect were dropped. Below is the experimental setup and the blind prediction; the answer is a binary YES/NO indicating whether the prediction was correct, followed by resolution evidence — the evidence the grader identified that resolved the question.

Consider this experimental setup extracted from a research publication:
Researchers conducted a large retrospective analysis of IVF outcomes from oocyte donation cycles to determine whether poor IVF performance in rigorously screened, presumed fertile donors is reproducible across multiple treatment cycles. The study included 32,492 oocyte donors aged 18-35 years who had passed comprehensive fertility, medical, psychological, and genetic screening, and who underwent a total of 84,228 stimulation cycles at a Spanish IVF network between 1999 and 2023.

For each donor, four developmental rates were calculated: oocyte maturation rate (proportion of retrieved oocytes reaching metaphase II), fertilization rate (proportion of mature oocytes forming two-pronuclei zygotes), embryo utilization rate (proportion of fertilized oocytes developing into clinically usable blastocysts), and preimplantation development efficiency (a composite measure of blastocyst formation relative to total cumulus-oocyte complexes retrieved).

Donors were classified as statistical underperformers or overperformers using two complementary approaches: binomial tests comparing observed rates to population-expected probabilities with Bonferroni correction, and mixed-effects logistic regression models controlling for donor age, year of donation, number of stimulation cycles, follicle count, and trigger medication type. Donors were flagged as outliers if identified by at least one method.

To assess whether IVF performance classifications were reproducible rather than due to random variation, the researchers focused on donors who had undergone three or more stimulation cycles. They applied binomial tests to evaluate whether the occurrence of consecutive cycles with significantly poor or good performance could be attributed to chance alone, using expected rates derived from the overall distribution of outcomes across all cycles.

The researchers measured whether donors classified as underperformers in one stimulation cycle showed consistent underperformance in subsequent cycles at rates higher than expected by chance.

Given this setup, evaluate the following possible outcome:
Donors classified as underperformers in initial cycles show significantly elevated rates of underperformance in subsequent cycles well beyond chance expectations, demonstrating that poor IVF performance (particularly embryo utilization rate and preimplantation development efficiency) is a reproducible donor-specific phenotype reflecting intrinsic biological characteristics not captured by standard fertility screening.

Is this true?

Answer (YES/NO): YES